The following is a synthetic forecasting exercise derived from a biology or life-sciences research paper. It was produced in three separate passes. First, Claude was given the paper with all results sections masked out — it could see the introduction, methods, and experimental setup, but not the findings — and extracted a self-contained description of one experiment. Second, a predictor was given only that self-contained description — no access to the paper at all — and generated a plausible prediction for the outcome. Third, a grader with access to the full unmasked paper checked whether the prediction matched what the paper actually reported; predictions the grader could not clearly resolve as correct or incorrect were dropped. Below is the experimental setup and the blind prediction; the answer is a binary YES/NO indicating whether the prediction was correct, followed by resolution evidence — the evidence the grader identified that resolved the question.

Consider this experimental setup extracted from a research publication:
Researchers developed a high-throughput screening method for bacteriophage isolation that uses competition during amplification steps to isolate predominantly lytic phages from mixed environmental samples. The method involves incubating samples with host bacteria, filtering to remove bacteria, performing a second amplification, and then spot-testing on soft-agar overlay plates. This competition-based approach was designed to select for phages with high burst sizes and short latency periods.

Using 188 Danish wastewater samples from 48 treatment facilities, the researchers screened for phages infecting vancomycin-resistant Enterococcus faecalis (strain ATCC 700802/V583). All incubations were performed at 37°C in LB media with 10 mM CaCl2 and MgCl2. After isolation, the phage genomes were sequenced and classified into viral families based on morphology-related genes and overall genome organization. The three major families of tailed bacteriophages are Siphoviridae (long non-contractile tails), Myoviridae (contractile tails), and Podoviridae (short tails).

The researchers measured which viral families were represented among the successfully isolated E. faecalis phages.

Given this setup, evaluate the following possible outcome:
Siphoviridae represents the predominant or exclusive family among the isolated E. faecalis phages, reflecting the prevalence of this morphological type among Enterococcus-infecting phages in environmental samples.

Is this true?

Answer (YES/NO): YES